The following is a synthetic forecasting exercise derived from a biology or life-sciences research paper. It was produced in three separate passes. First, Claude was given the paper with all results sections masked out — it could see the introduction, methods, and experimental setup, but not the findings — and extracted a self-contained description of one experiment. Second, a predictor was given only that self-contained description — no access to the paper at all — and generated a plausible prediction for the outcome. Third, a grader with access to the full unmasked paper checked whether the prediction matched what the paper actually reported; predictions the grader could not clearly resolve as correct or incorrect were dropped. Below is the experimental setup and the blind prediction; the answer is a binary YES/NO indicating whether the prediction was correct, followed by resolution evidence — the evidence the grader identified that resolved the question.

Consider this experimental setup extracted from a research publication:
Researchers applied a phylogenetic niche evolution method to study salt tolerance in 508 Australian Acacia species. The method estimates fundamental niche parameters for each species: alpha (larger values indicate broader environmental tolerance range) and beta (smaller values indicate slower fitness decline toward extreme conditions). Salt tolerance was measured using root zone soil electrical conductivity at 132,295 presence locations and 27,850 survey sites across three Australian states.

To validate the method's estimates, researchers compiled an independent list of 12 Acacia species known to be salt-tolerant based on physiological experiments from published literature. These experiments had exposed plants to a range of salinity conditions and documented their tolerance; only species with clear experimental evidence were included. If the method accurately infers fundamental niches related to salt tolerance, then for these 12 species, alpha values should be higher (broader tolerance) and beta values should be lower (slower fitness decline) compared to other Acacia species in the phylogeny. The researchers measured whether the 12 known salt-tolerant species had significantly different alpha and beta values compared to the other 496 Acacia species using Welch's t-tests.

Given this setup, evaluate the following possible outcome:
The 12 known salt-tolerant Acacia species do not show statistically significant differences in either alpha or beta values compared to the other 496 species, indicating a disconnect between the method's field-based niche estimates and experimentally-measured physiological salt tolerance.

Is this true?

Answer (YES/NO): NO